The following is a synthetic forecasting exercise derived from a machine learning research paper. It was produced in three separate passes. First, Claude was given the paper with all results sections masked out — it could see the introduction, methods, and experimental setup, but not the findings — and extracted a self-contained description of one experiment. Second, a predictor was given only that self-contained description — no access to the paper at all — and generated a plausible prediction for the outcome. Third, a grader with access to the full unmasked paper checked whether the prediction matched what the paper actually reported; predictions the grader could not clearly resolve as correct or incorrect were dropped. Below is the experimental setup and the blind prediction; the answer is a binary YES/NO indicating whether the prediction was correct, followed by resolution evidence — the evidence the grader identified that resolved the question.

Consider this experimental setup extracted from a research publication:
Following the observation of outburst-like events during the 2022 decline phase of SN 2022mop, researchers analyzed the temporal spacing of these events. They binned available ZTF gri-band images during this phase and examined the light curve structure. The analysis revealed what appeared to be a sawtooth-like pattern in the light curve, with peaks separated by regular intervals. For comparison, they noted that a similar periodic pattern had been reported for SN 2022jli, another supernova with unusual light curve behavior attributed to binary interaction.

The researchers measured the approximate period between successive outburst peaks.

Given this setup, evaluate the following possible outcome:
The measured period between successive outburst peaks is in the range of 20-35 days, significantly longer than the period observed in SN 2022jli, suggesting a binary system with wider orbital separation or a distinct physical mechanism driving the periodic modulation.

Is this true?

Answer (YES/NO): YES